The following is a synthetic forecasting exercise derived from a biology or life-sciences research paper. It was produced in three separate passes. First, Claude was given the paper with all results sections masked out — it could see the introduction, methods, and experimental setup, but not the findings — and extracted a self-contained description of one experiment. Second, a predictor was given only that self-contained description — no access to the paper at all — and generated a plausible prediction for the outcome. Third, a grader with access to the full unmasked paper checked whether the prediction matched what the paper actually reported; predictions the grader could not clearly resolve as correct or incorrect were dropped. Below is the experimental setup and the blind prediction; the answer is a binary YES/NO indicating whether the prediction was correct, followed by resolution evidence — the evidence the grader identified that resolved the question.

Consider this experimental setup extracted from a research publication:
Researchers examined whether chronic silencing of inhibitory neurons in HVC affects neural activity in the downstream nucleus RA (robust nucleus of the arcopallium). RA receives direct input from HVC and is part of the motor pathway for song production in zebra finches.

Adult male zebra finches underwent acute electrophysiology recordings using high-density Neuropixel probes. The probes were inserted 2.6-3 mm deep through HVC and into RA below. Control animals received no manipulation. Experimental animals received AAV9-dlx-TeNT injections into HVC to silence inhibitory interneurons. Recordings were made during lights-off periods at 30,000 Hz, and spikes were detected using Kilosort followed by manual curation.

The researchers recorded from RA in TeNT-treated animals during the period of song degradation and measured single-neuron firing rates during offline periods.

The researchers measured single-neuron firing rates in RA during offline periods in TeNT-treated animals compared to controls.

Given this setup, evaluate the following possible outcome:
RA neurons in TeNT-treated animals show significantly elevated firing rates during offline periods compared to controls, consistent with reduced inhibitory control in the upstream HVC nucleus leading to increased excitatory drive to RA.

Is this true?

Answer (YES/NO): NO